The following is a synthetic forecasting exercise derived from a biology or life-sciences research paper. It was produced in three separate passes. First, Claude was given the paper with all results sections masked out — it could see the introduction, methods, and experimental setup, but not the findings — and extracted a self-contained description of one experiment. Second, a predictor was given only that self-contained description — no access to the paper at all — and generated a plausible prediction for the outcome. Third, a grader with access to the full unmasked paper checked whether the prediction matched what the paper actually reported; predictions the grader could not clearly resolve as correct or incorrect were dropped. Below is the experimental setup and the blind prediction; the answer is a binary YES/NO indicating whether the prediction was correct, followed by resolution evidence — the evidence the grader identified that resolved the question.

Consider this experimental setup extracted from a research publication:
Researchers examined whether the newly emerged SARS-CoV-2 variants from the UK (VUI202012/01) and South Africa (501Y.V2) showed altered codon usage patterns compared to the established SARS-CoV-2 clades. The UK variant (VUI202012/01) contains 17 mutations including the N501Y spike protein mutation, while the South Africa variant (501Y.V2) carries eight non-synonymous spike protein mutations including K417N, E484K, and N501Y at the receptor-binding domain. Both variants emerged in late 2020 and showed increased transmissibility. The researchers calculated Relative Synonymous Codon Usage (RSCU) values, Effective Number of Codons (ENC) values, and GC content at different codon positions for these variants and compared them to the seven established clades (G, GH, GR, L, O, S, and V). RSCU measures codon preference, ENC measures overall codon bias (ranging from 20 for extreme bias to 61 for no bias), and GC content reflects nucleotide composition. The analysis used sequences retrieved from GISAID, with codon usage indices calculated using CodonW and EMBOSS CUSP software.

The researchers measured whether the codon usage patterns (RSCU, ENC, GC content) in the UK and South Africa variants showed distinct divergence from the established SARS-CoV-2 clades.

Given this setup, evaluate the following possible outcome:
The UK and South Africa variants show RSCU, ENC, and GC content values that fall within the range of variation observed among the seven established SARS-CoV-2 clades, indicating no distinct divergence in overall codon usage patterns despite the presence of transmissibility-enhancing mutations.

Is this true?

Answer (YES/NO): YES